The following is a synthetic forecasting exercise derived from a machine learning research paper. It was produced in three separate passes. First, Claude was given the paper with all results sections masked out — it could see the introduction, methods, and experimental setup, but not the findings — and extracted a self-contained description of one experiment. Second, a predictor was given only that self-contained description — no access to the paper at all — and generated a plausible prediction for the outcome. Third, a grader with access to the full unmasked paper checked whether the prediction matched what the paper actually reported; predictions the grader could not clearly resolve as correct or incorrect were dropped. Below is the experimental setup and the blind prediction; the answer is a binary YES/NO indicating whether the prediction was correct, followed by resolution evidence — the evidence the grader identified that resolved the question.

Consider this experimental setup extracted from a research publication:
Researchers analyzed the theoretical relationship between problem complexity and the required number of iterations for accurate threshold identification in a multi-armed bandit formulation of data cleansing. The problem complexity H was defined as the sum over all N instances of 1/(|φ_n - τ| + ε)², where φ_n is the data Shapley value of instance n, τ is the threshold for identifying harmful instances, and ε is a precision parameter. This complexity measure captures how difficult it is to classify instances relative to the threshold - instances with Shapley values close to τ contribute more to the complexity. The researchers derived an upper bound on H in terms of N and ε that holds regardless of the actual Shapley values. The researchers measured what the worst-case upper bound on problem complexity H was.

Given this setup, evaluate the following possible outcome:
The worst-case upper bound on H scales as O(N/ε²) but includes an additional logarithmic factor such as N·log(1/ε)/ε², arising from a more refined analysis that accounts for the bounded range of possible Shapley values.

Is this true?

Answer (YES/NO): NO